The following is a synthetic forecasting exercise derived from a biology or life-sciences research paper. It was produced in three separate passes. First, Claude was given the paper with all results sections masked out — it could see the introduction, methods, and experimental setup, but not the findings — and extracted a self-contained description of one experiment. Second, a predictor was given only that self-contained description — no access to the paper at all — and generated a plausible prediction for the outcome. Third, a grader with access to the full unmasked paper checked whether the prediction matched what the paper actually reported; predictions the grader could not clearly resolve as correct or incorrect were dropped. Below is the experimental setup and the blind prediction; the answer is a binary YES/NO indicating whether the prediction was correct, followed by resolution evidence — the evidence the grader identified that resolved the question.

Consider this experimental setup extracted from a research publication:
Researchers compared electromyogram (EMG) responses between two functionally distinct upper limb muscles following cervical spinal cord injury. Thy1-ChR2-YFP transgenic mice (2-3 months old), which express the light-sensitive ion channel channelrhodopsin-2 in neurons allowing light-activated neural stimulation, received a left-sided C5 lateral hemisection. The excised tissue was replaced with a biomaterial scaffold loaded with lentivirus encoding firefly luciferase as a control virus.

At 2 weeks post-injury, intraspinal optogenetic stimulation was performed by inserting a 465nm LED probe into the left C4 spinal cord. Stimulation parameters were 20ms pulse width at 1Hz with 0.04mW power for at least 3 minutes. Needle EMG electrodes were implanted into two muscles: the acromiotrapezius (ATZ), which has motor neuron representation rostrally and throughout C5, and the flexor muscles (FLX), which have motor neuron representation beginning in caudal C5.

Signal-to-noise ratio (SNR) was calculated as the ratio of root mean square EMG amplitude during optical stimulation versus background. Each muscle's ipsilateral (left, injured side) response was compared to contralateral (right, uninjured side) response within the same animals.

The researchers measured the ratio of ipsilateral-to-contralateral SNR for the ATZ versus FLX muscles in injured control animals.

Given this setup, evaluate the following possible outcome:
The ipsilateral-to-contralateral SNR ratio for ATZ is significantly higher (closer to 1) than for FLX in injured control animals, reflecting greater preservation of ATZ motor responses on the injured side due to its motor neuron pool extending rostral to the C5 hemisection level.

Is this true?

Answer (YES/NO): NO